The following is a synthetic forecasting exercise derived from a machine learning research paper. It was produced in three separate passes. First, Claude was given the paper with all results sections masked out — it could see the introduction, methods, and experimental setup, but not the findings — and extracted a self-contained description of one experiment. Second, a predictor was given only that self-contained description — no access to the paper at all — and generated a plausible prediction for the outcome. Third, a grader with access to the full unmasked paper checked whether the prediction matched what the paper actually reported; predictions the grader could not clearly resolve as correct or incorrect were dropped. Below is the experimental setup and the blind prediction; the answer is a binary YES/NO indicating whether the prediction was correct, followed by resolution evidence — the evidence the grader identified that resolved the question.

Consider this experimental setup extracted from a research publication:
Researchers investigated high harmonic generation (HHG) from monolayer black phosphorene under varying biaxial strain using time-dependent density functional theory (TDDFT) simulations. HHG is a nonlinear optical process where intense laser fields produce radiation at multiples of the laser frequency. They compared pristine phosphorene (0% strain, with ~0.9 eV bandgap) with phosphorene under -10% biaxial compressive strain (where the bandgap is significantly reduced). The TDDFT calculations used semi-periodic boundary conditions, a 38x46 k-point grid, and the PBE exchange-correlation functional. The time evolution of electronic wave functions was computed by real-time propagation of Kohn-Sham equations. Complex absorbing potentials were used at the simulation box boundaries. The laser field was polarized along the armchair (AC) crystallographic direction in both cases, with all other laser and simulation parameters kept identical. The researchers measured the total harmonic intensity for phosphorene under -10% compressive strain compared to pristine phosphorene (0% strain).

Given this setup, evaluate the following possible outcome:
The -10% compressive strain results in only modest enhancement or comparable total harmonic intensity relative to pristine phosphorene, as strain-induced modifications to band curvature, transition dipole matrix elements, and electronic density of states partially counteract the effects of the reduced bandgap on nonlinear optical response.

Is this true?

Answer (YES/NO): NO